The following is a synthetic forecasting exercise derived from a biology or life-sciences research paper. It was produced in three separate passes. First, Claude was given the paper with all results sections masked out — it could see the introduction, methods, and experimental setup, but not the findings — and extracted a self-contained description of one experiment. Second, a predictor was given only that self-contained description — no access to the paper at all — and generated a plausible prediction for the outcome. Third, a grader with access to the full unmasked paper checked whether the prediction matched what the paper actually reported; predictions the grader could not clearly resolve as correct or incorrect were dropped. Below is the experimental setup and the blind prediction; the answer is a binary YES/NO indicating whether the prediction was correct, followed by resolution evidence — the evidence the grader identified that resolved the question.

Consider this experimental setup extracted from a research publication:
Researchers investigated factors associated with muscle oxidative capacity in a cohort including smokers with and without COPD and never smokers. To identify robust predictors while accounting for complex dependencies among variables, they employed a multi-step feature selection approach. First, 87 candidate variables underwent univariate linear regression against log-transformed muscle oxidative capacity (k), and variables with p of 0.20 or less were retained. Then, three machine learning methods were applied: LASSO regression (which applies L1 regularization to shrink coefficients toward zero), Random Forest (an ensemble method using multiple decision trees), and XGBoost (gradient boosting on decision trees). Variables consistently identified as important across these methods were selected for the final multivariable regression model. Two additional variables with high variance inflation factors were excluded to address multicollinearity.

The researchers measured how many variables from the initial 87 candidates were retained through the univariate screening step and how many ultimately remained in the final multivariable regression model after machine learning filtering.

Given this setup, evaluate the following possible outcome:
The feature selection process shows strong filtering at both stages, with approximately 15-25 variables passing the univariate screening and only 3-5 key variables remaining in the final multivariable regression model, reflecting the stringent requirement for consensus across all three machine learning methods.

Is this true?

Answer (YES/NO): NO